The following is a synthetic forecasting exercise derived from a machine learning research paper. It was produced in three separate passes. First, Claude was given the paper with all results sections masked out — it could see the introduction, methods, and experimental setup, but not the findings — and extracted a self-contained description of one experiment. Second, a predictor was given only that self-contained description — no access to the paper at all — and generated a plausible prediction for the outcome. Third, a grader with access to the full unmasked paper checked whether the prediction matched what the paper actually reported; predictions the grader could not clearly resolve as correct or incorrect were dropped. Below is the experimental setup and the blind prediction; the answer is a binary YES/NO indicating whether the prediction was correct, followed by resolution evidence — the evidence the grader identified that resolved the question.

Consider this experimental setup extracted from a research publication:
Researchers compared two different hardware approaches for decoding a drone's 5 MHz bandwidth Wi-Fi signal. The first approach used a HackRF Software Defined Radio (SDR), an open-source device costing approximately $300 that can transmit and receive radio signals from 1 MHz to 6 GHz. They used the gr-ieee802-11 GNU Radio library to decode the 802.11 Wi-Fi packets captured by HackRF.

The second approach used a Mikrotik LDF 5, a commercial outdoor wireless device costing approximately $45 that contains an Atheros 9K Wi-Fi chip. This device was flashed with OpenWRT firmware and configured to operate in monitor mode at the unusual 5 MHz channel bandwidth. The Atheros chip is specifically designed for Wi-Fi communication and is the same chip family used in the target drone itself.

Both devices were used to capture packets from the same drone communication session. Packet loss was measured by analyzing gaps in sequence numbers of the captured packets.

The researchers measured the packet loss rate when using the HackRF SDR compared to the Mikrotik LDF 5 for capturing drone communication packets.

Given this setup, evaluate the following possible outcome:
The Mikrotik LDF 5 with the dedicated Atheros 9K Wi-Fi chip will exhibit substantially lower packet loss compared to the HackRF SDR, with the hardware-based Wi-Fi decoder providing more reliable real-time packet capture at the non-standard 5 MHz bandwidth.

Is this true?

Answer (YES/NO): YES